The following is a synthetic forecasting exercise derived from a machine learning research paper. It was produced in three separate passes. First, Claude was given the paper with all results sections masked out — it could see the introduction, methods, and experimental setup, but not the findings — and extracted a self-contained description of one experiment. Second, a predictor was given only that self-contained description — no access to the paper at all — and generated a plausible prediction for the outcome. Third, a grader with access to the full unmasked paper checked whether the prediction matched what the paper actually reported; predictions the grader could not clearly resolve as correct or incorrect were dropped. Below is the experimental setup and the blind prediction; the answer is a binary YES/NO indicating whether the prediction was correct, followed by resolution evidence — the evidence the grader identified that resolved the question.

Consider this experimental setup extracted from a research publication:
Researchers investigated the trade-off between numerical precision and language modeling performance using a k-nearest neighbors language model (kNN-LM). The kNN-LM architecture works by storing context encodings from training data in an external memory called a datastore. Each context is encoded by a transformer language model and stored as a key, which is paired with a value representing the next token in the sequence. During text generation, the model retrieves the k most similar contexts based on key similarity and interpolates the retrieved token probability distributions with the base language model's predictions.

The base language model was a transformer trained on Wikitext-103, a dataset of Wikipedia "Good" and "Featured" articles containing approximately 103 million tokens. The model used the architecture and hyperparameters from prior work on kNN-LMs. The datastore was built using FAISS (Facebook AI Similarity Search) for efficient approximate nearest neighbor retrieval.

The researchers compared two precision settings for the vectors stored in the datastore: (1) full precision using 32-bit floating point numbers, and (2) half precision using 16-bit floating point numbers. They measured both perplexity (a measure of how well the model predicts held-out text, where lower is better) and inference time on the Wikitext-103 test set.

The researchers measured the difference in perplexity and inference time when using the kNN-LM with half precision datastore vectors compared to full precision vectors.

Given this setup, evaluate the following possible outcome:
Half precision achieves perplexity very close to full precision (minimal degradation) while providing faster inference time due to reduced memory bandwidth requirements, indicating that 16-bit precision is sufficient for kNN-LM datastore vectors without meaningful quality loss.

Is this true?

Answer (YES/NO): YES